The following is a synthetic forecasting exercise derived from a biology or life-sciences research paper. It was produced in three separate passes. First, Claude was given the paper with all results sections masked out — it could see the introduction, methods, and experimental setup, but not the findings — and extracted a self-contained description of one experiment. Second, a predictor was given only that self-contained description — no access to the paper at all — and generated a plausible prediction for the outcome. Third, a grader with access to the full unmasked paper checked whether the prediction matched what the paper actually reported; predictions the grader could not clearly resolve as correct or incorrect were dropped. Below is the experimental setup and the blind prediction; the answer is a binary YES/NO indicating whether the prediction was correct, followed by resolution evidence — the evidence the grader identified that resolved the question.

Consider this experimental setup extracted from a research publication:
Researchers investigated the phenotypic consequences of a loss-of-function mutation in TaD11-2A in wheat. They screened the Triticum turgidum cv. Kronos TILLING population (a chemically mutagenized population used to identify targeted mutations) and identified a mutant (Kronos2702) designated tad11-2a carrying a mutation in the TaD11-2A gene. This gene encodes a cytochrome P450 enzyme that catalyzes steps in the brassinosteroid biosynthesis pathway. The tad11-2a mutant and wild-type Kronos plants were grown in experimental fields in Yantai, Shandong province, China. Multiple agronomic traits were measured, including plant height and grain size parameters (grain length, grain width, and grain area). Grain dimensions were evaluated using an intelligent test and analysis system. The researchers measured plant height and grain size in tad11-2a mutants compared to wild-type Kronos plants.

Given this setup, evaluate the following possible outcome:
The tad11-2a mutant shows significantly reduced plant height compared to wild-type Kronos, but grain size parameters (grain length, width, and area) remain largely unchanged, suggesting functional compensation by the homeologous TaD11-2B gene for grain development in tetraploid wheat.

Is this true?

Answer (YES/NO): NO